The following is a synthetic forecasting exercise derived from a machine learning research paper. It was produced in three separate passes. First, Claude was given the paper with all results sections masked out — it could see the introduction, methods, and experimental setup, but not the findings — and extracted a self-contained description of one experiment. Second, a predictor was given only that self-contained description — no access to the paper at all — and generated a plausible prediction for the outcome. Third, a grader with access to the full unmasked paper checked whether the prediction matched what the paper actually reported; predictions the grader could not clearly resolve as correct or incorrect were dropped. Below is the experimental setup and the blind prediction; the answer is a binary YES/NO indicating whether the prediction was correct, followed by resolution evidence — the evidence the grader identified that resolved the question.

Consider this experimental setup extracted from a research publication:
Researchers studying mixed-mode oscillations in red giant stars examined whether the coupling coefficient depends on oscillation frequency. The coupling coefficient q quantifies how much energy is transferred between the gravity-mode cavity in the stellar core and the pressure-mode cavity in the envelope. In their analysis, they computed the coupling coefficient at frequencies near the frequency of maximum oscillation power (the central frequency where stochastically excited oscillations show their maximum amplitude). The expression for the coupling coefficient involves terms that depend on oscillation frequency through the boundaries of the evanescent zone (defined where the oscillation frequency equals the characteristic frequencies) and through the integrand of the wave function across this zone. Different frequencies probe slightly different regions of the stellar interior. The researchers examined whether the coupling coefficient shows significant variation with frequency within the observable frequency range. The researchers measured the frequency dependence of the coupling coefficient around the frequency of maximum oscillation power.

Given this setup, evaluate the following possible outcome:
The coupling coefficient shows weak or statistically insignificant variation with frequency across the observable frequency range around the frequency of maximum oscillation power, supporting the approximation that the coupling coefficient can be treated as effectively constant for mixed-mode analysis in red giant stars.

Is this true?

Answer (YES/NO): NO